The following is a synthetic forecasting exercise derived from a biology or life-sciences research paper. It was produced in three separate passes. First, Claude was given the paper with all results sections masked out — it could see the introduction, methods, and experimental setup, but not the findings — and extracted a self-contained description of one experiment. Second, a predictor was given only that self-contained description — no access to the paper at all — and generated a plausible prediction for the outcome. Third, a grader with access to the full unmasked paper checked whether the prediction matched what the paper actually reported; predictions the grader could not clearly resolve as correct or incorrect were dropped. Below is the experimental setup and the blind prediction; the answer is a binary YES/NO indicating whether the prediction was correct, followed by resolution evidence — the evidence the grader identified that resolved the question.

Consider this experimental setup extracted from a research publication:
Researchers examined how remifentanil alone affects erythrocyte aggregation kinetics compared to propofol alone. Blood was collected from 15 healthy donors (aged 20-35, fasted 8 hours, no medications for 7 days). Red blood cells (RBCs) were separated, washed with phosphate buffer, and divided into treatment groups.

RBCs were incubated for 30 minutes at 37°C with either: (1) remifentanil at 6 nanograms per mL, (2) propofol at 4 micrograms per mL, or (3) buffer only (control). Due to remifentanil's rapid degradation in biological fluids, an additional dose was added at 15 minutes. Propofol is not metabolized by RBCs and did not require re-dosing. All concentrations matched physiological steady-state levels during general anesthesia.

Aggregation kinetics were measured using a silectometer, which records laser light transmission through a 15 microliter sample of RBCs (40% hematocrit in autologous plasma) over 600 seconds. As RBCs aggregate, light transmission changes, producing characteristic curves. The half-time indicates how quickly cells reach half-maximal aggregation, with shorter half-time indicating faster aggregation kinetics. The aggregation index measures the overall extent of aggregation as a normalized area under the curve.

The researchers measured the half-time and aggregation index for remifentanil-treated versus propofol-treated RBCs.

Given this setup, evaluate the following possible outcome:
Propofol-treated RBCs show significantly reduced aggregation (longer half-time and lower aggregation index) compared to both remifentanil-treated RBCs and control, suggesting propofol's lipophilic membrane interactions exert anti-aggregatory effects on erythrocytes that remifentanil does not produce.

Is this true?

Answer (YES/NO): NO